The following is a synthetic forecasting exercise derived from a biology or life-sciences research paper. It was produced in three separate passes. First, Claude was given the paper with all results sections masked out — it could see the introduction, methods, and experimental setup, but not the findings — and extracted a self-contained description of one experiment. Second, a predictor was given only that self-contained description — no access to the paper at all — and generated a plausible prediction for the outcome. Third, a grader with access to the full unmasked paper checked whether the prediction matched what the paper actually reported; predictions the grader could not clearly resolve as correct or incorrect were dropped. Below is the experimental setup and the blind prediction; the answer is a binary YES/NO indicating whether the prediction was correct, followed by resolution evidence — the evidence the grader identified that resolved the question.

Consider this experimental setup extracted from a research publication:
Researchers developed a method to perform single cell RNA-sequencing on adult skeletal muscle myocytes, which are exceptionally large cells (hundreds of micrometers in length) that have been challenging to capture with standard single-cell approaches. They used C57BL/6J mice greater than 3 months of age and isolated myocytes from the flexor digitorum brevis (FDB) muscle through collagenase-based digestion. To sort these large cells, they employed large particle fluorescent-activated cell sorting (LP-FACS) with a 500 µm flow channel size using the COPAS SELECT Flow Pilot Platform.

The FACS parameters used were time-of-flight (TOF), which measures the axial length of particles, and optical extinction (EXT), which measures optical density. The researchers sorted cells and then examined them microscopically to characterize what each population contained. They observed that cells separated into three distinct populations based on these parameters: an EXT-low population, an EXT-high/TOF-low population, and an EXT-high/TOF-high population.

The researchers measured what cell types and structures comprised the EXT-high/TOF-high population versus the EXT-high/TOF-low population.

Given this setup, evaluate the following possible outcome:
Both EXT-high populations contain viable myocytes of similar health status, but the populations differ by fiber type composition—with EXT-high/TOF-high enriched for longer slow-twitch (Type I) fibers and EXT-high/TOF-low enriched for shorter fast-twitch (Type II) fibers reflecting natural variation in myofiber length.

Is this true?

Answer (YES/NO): NO